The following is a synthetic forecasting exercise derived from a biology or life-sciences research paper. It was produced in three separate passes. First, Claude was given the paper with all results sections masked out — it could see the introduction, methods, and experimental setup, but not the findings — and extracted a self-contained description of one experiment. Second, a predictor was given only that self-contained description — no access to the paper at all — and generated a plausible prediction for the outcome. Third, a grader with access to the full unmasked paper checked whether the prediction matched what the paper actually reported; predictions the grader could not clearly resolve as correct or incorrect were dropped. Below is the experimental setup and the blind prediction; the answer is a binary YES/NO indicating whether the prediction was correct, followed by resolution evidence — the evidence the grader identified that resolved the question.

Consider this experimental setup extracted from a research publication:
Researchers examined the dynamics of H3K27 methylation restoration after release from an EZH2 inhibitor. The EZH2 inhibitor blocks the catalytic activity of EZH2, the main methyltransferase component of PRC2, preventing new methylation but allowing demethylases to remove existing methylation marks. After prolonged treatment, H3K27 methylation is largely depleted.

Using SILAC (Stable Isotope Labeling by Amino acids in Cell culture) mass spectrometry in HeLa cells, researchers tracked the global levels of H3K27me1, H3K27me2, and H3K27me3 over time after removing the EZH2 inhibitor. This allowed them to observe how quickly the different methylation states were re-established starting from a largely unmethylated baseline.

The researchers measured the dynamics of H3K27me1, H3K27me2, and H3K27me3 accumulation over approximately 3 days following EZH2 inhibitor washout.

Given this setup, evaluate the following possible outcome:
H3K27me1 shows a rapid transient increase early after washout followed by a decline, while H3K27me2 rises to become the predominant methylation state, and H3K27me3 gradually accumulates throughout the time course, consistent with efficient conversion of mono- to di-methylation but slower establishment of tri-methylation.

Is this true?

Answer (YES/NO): NO